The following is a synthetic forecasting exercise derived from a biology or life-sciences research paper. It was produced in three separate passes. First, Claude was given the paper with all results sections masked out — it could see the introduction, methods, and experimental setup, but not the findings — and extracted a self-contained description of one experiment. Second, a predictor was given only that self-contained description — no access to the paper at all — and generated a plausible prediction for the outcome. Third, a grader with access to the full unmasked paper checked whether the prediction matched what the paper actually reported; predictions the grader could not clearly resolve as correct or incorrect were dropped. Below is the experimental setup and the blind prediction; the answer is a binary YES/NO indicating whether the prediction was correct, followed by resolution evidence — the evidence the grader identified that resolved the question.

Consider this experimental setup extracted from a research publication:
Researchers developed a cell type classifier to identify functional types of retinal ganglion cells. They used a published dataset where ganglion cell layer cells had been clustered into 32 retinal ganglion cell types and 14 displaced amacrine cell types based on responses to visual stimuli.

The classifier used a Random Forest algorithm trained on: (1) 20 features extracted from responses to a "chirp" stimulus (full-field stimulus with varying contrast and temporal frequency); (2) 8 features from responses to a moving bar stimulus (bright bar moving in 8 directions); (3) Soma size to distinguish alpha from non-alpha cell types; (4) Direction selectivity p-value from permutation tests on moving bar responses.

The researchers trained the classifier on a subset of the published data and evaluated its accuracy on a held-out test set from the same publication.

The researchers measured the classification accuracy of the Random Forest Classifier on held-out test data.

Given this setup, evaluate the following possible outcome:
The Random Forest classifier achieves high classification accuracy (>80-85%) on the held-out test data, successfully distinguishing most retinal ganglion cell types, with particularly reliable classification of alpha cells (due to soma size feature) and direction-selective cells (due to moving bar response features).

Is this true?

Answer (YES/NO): NO